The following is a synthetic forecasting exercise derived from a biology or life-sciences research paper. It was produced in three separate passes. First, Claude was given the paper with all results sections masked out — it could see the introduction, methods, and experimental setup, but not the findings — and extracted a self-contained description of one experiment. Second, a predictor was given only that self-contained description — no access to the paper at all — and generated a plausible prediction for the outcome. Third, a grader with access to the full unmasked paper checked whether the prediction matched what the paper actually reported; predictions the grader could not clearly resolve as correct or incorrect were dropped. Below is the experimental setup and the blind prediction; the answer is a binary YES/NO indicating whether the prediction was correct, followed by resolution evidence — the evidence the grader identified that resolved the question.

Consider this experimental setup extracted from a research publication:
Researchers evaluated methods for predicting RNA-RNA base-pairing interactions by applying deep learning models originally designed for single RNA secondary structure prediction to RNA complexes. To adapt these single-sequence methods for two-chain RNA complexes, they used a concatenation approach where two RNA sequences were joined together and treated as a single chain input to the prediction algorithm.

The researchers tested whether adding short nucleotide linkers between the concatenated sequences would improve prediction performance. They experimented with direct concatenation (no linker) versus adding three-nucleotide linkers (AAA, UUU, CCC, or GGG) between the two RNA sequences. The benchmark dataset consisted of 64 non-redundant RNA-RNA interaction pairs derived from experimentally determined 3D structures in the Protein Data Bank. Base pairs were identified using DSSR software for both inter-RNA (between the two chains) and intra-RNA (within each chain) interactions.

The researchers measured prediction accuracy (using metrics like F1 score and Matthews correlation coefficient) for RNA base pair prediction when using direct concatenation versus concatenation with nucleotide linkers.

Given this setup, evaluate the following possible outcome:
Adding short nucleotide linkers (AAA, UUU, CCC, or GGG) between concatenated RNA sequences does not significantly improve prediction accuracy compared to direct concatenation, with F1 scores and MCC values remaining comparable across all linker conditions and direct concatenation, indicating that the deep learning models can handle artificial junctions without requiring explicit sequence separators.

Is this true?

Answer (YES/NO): YES